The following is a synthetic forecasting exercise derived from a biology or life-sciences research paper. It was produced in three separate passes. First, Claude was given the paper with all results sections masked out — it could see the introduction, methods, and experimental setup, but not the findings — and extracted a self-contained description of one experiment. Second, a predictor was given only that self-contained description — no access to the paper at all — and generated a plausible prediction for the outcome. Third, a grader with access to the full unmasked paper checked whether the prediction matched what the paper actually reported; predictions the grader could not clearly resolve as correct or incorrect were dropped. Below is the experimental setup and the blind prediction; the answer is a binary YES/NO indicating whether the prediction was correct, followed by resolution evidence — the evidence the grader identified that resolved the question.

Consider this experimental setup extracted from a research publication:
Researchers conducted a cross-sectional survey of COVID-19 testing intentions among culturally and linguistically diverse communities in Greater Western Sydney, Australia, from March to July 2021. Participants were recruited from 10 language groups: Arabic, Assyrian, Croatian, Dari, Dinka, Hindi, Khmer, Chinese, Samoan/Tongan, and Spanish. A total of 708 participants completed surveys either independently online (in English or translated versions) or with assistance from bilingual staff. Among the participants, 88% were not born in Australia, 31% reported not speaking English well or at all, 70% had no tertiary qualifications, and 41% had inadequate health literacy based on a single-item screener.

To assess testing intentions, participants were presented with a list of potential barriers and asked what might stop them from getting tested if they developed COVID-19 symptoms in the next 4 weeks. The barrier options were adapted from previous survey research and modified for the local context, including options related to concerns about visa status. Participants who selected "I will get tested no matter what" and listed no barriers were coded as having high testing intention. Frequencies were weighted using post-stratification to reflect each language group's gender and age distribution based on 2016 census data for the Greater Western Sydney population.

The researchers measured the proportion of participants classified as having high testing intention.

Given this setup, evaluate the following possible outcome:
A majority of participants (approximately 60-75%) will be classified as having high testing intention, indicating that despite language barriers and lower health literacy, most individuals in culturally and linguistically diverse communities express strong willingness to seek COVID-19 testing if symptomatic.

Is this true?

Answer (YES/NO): NO